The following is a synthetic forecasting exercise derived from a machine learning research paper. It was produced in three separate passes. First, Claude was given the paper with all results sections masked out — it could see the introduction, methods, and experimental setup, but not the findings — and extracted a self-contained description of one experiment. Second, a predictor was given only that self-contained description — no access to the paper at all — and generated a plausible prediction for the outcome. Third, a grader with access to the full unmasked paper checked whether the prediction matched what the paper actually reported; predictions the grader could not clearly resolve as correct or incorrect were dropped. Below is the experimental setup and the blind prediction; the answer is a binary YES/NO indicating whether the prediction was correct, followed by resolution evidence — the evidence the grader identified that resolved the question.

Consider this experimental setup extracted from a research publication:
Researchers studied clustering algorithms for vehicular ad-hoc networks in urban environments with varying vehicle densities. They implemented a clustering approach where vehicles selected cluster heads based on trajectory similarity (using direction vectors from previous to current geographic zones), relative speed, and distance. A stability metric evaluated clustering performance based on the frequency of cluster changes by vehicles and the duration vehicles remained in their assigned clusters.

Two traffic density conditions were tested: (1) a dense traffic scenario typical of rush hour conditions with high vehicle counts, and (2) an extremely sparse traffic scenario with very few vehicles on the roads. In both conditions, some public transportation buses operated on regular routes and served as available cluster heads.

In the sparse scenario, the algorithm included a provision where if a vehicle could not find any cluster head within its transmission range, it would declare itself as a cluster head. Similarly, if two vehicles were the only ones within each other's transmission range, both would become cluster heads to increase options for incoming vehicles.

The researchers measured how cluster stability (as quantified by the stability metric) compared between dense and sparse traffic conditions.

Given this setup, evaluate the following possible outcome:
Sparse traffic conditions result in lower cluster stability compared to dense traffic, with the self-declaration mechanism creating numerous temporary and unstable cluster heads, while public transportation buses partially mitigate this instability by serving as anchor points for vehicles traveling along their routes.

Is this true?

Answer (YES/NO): NO